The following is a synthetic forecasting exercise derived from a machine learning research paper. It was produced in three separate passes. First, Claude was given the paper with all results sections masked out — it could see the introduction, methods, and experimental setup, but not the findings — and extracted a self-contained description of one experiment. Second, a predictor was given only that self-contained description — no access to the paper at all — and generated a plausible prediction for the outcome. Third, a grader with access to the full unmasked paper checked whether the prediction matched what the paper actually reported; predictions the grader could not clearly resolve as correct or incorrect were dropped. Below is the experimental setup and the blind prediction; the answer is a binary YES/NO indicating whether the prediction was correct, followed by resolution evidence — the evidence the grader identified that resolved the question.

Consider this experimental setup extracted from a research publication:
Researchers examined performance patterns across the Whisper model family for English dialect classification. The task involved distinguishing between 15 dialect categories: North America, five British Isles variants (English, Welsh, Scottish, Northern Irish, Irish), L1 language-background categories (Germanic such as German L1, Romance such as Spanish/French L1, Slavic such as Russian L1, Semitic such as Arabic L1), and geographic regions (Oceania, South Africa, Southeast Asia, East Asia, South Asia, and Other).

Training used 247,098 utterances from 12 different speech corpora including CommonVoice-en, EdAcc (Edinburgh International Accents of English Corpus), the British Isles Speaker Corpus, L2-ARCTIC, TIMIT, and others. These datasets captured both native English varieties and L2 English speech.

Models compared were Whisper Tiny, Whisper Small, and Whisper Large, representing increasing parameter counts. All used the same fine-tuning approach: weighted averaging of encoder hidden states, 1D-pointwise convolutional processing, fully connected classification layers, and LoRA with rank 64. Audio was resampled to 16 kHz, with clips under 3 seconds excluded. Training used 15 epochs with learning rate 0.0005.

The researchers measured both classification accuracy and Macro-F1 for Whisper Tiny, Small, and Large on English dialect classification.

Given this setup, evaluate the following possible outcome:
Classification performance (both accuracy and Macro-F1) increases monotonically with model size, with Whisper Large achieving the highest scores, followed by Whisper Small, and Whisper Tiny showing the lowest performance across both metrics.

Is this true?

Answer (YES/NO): YES